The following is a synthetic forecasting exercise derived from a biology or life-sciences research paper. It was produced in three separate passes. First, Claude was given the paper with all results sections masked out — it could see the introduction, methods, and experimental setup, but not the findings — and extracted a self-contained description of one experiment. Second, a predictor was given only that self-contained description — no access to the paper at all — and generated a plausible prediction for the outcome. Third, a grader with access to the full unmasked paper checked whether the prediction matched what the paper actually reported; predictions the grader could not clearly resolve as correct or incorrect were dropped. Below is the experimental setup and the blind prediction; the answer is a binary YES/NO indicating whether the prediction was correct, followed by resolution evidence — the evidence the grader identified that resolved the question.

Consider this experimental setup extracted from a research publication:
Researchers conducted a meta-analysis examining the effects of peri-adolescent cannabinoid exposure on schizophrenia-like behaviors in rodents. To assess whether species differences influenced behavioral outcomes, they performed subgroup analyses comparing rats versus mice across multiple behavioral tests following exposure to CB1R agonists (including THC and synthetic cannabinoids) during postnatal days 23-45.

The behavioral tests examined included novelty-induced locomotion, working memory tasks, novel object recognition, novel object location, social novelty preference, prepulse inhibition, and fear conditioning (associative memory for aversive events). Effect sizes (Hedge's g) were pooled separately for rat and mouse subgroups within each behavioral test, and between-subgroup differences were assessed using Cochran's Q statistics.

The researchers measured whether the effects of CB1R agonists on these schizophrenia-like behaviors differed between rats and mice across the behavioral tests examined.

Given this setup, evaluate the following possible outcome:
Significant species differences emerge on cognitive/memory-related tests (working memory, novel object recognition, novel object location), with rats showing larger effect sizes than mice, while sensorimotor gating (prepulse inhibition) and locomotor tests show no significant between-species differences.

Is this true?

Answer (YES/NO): NO